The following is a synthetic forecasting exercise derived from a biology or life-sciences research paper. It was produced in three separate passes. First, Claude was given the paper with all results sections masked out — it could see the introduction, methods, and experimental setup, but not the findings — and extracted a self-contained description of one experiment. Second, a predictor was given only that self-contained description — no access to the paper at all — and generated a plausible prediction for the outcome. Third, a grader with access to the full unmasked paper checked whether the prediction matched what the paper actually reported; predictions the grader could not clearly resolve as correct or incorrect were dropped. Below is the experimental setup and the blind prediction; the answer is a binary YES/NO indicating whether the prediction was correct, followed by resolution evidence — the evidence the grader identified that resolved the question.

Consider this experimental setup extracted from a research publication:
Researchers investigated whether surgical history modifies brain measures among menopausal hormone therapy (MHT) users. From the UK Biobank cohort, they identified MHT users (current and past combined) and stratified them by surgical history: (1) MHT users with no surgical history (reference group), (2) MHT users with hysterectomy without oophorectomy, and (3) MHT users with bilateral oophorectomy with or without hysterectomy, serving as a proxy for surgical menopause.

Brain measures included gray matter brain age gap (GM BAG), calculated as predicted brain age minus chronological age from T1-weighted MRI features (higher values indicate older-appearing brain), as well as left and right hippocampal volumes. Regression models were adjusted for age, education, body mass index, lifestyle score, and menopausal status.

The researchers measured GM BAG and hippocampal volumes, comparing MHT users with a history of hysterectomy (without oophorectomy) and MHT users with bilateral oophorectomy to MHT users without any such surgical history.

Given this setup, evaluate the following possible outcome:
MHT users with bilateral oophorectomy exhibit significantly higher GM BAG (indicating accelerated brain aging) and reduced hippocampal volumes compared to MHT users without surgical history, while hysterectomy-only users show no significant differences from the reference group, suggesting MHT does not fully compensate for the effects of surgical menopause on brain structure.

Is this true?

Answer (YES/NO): NO